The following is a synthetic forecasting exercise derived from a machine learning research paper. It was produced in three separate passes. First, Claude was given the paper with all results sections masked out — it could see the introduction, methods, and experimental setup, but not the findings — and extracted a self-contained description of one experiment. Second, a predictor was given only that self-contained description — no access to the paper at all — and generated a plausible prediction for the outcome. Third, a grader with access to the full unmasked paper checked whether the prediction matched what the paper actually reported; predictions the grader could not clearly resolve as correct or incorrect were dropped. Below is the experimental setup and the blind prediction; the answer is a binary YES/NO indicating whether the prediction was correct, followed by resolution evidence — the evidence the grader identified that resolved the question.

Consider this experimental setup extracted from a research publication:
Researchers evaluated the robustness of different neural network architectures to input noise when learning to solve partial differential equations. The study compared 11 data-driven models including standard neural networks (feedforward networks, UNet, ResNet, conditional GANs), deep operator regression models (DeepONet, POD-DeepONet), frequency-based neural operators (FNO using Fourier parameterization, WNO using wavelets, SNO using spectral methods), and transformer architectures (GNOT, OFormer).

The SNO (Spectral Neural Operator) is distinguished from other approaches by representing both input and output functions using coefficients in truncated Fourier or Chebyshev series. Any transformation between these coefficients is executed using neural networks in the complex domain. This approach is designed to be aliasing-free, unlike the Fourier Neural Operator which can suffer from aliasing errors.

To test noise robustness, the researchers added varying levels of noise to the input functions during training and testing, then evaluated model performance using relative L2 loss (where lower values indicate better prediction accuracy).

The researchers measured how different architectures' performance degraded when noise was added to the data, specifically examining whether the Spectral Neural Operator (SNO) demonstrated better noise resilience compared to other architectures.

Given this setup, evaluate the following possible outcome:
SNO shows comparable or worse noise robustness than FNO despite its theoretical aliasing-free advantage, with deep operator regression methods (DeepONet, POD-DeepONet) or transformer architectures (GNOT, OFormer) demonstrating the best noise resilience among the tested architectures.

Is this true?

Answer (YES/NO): NO